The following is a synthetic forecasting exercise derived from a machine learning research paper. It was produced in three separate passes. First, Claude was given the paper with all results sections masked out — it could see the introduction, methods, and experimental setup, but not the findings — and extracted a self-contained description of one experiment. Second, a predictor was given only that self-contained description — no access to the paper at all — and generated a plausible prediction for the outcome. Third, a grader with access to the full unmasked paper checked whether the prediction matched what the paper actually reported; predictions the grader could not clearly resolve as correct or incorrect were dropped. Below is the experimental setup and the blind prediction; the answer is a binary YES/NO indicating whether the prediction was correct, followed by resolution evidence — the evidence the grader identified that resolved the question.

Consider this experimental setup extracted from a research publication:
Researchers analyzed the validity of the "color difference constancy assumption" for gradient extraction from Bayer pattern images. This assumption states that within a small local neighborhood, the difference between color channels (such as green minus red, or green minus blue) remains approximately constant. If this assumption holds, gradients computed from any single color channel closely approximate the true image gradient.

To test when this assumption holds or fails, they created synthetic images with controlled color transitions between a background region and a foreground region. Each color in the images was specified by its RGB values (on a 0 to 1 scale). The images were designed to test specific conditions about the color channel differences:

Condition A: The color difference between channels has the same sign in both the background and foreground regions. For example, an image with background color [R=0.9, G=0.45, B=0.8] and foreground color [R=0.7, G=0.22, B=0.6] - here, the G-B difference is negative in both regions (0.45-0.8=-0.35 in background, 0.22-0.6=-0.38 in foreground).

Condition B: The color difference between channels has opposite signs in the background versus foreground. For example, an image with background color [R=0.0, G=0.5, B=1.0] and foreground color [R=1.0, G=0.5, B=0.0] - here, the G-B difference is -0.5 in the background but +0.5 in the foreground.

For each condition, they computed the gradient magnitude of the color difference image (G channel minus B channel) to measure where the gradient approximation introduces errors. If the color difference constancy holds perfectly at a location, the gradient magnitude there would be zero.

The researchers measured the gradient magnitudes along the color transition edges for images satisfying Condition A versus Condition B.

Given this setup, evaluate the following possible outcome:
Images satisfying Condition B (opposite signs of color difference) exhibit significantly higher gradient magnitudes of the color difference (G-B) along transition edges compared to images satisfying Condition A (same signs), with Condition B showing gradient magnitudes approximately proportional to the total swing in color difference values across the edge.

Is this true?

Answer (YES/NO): YES